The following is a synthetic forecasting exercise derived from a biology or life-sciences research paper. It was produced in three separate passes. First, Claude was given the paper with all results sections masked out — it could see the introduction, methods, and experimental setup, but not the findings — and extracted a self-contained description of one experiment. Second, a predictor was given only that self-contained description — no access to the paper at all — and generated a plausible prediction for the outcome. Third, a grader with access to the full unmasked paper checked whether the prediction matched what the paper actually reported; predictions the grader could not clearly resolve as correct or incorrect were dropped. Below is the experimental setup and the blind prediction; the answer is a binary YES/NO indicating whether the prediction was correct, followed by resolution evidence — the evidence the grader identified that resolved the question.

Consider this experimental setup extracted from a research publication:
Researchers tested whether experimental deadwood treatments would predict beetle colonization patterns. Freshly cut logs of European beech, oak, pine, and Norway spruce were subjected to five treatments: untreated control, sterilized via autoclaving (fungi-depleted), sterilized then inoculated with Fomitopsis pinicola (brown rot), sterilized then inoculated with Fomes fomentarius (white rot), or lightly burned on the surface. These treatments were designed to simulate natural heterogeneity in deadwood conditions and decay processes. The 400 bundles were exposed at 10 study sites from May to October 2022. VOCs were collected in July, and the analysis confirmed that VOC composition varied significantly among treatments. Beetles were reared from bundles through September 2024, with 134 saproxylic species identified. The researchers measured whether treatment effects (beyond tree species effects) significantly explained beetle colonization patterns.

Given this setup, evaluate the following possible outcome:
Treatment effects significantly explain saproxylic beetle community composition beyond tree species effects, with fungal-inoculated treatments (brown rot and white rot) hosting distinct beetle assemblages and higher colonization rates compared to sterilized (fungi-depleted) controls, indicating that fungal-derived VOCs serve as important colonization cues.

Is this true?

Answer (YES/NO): NO